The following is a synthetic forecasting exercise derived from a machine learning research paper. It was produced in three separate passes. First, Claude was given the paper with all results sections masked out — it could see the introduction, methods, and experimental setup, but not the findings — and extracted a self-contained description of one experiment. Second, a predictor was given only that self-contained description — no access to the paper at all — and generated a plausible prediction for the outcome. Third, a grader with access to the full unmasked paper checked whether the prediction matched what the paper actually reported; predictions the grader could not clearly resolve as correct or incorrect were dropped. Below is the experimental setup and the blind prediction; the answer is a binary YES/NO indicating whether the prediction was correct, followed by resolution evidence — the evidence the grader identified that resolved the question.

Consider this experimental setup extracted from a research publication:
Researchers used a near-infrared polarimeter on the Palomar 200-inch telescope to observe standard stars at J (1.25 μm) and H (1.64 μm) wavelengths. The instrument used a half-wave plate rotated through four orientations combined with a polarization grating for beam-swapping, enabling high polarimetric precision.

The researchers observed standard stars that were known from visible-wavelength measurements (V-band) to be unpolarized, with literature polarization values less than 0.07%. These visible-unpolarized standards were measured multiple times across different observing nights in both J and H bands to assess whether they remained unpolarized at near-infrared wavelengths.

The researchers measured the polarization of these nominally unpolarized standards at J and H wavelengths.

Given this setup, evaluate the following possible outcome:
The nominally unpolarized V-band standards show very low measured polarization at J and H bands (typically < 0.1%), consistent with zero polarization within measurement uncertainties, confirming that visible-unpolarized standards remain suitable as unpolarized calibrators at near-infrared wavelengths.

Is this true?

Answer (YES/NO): NO